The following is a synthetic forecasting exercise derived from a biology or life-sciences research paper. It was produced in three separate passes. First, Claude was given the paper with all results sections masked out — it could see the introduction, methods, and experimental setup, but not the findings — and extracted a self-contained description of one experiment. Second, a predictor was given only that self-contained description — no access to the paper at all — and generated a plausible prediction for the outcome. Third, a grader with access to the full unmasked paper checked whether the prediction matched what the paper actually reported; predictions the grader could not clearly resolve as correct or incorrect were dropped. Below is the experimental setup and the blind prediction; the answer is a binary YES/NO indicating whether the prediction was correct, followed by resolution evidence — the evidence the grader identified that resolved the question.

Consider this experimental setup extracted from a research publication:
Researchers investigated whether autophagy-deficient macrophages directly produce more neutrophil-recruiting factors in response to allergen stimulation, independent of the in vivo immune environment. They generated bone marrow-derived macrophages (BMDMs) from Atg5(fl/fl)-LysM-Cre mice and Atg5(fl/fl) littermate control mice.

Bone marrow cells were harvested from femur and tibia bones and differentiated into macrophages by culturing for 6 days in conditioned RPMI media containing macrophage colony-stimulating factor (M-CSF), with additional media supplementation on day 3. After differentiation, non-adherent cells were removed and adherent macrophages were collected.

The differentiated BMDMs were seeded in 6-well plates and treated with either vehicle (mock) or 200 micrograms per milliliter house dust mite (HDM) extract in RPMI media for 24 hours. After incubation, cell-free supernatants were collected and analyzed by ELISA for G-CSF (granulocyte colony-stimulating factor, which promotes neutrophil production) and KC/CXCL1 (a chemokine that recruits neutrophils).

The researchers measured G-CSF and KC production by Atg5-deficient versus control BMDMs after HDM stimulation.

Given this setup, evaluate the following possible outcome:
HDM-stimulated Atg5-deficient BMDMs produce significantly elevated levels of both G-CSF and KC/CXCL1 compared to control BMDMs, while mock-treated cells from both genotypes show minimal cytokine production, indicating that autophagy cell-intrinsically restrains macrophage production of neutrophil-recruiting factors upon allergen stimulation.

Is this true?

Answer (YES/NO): YES